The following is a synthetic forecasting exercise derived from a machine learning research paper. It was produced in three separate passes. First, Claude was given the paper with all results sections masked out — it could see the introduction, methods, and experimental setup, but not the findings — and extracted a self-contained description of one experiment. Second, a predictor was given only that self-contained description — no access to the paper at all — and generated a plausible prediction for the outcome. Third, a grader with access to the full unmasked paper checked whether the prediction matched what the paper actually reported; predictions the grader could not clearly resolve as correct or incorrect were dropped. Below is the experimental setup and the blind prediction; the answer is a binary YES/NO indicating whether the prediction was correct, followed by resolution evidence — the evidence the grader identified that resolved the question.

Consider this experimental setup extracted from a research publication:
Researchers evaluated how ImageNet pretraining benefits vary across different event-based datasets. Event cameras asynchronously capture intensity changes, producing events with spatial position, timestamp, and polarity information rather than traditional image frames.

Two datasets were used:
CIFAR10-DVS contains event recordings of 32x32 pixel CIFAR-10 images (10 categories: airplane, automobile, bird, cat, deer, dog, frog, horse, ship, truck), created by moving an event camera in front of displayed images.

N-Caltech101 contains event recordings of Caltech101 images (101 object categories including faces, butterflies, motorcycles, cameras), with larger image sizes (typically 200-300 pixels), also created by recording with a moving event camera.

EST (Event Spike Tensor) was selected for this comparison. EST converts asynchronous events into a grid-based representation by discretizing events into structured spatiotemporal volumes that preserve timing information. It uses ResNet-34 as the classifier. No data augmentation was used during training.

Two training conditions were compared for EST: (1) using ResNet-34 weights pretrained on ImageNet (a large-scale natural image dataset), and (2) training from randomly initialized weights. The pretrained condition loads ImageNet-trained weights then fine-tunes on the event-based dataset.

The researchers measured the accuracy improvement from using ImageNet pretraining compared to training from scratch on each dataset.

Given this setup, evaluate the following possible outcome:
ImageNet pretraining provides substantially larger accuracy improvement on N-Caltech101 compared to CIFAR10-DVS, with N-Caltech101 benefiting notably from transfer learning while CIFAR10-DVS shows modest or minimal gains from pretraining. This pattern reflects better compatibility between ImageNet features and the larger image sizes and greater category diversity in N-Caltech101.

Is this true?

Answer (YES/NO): NO